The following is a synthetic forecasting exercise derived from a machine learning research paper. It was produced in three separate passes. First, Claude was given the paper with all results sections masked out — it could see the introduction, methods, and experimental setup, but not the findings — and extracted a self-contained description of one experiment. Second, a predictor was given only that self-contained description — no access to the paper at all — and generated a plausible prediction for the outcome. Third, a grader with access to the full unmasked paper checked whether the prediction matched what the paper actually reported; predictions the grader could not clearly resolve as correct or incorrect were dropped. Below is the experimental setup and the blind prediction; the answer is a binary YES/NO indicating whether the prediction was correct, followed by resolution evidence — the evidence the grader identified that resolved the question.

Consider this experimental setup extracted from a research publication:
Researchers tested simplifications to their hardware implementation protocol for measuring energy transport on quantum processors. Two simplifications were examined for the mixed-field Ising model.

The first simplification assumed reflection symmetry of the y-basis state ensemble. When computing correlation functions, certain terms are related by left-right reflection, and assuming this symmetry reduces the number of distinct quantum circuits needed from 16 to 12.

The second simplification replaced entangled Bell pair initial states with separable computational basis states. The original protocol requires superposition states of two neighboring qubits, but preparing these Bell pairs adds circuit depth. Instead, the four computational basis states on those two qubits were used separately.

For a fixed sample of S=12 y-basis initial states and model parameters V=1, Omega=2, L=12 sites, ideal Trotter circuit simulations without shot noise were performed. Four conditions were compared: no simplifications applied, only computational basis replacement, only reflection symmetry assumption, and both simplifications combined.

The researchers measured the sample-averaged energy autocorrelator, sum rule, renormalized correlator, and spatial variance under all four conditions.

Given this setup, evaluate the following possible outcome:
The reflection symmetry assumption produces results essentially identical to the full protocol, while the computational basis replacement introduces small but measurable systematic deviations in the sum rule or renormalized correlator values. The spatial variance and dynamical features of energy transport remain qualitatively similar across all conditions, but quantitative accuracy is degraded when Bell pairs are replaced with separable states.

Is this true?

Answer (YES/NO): NO